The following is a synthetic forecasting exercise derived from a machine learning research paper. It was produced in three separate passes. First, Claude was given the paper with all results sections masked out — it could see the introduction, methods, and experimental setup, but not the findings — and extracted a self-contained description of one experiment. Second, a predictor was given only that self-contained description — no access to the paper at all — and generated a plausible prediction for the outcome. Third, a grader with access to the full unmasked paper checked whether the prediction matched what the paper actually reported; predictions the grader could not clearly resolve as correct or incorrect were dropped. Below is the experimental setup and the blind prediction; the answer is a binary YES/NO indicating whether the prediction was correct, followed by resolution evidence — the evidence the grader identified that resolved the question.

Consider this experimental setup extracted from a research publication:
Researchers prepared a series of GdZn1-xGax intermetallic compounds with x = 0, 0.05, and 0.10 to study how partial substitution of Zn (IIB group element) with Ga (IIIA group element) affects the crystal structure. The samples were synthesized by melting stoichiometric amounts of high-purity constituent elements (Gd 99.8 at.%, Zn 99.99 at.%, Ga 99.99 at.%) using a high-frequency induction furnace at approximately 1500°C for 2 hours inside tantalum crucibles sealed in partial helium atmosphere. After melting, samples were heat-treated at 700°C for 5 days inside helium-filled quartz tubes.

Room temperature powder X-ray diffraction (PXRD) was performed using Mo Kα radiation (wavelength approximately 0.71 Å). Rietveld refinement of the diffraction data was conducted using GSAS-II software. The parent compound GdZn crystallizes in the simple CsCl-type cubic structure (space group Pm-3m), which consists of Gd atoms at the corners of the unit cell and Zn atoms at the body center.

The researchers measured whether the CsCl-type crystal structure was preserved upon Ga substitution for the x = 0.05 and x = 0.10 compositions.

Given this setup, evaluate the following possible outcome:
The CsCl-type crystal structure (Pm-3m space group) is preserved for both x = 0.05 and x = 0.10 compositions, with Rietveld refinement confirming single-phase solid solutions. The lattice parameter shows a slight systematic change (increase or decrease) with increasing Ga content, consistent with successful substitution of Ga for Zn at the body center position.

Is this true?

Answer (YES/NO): NO